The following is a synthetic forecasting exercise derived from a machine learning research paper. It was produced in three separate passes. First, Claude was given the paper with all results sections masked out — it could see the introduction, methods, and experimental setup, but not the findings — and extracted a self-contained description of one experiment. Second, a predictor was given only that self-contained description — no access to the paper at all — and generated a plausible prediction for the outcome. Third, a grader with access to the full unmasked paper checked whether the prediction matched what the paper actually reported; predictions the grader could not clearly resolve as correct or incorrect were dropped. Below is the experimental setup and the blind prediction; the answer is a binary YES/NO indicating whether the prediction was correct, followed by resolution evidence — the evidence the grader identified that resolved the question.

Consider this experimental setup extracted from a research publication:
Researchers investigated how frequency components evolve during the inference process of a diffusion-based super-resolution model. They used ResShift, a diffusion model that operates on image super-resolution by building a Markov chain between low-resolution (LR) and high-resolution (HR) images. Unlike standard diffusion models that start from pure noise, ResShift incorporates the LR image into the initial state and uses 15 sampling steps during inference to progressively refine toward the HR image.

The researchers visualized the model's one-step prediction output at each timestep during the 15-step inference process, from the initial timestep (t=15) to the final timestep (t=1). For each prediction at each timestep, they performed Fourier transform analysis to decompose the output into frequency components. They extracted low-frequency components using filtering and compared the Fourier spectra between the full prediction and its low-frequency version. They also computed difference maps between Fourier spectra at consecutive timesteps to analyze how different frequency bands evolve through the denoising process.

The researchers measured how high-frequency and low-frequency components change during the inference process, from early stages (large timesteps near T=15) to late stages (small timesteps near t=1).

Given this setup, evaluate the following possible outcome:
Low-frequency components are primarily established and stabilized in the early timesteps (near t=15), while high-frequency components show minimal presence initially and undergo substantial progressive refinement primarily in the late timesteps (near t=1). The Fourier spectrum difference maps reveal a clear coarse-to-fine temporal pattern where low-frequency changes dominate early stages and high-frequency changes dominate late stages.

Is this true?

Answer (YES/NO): NO